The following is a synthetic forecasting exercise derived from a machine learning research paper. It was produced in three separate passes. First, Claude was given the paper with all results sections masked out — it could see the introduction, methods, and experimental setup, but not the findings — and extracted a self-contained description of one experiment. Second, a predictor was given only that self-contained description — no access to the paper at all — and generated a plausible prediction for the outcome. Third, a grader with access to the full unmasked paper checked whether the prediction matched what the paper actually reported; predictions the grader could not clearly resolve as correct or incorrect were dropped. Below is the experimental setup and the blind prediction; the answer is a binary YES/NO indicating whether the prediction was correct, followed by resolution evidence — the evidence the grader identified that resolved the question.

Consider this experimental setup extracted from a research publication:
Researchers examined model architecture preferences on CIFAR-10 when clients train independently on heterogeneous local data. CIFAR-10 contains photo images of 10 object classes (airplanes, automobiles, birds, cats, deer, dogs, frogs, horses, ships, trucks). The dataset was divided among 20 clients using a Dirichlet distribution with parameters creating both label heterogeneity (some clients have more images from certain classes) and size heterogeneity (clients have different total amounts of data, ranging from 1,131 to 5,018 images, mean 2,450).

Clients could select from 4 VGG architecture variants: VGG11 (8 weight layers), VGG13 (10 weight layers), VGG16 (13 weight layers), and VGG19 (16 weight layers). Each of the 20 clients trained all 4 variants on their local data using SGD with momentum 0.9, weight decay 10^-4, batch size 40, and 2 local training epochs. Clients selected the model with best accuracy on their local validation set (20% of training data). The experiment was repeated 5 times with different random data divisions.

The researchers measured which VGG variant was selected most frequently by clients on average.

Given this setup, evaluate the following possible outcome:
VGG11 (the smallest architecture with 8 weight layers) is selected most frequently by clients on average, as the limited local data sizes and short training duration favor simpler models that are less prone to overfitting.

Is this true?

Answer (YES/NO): NO